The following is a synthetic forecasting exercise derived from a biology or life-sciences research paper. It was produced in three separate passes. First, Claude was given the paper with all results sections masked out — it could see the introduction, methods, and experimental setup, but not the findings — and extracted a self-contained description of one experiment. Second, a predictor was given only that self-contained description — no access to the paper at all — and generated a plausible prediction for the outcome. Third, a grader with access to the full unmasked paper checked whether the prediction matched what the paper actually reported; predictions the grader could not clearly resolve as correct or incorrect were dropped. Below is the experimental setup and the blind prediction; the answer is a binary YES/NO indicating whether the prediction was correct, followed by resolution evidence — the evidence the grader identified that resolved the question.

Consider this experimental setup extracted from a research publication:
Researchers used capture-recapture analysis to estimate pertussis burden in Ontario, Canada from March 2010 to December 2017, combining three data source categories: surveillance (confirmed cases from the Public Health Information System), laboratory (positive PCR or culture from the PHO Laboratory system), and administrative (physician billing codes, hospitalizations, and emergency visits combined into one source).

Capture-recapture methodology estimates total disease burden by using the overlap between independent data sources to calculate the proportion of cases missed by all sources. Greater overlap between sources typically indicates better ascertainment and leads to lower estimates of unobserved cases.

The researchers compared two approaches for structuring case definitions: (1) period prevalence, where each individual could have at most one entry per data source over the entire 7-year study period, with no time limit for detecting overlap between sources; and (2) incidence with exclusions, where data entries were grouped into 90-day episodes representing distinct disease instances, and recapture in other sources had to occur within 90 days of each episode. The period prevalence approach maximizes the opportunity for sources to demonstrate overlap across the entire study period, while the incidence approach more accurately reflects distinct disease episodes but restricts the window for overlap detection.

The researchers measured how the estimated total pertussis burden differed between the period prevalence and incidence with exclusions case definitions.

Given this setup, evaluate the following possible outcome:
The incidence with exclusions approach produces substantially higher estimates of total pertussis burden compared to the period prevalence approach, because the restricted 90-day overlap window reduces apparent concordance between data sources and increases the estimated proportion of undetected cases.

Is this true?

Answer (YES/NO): NO